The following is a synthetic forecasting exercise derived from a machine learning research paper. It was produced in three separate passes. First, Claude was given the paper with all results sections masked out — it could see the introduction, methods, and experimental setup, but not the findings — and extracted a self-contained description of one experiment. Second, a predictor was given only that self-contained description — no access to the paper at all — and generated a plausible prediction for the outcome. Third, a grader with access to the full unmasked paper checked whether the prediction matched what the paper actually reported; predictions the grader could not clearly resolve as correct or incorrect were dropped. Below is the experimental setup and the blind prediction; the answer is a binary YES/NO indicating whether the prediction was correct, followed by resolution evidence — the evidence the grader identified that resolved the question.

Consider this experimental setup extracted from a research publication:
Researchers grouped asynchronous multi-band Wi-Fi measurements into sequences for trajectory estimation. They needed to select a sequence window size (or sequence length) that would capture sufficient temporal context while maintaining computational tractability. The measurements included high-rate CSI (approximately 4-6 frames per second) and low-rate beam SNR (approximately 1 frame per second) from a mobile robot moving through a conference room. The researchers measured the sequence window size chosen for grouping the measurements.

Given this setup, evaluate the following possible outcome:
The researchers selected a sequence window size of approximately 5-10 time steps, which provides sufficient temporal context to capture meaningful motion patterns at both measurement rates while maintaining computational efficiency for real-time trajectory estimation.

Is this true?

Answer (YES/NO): NO